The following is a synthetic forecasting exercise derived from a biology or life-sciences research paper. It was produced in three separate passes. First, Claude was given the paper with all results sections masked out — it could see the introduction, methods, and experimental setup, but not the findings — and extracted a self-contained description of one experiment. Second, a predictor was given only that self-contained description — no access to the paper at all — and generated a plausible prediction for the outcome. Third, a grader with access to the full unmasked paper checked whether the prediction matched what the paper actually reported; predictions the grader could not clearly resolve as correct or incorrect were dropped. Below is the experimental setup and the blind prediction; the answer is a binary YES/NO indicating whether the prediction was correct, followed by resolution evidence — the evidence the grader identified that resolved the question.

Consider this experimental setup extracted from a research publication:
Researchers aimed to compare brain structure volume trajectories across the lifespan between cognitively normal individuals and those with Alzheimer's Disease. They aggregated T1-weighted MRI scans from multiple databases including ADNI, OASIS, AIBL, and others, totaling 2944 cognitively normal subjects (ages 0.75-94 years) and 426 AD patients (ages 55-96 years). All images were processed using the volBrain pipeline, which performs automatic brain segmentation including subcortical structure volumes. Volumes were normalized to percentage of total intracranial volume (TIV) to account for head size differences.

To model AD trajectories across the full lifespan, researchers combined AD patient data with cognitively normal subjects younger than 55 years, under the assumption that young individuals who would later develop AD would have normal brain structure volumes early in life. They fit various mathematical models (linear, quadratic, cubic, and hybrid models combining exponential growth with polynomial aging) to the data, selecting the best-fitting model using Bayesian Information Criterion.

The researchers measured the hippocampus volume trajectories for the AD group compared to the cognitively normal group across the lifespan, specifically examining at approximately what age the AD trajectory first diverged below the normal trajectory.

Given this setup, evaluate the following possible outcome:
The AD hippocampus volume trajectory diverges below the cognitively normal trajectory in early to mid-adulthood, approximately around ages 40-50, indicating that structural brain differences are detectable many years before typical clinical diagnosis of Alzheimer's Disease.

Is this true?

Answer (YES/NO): NO